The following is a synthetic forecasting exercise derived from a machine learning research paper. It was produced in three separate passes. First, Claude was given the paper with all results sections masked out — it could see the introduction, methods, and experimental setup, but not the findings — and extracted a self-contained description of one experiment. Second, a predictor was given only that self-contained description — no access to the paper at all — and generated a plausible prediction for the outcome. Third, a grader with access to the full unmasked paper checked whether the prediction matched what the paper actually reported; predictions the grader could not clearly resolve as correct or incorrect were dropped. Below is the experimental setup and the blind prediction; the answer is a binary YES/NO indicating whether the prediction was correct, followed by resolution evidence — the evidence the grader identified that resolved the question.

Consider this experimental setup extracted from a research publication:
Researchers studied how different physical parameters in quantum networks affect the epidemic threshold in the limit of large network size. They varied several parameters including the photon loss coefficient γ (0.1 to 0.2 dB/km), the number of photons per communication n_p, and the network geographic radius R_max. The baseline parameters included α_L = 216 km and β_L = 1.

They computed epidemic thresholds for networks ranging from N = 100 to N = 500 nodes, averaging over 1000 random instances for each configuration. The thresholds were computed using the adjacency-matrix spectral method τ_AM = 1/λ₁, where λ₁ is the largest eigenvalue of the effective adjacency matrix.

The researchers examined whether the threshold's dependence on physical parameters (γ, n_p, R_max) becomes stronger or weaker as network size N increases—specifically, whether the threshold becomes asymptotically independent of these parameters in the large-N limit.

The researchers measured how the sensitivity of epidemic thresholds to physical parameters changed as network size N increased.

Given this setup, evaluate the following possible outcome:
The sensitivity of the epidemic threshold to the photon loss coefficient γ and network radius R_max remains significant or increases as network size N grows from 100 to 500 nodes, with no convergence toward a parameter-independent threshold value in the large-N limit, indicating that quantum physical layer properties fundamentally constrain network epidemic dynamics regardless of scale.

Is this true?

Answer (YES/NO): NO